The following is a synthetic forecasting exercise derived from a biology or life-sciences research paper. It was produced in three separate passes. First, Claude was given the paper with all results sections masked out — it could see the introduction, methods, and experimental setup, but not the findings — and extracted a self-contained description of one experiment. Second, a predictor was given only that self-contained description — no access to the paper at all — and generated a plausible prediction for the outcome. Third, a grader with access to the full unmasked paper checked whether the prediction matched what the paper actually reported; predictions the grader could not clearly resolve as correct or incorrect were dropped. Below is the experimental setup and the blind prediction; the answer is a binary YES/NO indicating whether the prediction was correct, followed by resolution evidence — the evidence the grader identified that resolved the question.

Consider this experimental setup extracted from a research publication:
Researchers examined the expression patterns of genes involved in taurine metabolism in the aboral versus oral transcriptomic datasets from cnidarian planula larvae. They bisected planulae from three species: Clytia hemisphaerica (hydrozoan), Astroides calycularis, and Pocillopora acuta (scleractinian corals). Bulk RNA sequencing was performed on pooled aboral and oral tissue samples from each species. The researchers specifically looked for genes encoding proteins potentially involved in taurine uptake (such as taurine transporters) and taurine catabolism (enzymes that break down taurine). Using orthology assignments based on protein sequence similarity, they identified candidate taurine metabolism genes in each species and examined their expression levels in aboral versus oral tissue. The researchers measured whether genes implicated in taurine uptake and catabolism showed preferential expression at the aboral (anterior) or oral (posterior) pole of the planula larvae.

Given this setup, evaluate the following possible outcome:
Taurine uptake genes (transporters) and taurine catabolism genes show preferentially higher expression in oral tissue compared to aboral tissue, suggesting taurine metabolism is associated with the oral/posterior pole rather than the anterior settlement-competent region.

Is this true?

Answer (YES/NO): NO